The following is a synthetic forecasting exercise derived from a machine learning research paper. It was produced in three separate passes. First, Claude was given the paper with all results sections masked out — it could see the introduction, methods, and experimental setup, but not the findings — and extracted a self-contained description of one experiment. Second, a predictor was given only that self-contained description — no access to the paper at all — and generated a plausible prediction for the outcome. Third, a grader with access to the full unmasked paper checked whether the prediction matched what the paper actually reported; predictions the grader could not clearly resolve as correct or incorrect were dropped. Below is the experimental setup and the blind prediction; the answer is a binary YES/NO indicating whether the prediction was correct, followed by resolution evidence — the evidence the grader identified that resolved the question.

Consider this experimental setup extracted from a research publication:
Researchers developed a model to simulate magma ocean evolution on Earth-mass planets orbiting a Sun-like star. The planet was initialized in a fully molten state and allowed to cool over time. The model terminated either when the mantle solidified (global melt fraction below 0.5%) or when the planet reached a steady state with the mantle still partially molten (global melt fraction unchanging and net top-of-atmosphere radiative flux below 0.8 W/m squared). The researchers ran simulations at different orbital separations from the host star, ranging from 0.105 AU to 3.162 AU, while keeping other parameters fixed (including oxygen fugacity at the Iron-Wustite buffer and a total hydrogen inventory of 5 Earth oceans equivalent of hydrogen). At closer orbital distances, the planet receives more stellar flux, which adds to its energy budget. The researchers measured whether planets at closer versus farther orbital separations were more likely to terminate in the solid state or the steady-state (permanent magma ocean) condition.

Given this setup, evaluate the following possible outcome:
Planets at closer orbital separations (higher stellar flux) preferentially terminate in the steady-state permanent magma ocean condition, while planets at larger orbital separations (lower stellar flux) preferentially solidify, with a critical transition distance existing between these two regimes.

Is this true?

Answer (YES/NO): YES